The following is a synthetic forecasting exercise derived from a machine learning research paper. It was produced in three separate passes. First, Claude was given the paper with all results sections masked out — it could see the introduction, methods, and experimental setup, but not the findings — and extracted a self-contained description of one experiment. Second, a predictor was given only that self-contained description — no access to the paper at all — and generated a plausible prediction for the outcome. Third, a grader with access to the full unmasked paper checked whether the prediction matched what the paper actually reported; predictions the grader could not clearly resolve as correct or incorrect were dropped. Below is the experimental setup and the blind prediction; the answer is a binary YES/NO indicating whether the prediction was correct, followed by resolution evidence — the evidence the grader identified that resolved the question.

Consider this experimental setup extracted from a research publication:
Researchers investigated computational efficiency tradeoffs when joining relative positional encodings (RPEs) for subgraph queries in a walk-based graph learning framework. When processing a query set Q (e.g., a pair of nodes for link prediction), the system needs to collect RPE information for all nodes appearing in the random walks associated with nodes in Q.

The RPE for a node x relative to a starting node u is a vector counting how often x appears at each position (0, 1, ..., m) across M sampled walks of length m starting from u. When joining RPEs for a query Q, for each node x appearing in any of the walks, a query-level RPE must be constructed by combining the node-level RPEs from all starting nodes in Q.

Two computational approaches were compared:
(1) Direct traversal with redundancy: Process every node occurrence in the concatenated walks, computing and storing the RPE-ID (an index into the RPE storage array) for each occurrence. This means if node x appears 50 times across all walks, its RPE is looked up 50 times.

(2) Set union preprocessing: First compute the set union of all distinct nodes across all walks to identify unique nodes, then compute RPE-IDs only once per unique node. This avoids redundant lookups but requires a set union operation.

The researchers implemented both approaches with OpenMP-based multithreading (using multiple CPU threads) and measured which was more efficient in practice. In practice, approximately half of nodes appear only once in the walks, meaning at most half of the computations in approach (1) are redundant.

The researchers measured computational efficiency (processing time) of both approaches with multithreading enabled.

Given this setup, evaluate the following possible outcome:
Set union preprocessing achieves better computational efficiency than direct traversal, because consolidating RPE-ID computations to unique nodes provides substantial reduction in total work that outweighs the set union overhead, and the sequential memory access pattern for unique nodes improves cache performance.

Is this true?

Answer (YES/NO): NO